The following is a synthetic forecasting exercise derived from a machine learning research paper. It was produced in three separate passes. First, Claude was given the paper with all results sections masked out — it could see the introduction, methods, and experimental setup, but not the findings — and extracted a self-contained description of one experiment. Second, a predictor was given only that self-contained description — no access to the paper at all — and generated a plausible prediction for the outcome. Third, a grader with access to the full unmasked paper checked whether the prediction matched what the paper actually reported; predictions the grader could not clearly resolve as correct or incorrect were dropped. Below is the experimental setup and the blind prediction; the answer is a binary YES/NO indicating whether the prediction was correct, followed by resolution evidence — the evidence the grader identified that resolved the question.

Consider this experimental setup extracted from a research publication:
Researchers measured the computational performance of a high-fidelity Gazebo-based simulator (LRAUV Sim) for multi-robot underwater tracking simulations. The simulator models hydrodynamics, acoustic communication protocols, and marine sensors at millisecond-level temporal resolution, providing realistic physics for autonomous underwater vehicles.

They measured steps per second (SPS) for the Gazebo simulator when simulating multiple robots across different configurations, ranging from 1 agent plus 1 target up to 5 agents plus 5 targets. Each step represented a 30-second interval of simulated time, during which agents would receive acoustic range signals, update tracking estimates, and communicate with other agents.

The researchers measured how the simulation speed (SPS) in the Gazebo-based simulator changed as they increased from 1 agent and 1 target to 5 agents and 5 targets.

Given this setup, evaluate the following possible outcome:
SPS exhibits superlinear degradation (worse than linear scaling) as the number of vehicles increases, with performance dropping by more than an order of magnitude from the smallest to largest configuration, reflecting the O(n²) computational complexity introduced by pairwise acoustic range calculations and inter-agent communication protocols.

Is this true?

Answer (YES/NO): YES